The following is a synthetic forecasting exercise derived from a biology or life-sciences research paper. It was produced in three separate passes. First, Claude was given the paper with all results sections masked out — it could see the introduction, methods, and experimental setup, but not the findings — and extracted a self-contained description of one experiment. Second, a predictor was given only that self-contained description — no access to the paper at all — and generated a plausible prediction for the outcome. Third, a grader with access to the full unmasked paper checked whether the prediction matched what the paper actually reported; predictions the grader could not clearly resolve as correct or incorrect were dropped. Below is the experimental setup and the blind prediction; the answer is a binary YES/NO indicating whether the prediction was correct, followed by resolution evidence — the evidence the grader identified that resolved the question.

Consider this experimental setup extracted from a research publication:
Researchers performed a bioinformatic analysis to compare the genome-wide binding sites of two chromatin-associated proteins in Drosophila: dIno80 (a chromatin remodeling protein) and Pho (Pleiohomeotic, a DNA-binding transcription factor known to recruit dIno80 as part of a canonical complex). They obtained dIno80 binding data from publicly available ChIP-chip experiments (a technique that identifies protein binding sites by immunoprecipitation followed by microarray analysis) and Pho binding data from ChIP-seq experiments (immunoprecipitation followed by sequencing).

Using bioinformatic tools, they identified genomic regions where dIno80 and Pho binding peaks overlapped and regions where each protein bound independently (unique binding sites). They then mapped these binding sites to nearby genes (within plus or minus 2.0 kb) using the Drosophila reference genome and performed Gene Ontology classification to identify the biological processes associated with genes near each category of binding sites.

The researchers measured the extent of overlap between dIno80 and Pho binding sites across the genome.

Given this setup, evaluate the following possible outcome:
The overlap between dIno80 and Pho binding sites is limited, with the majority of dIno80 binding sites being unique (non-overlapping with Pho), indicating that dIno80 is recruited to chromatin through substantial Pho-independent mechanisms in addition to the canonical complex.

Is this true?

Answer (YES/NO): YES